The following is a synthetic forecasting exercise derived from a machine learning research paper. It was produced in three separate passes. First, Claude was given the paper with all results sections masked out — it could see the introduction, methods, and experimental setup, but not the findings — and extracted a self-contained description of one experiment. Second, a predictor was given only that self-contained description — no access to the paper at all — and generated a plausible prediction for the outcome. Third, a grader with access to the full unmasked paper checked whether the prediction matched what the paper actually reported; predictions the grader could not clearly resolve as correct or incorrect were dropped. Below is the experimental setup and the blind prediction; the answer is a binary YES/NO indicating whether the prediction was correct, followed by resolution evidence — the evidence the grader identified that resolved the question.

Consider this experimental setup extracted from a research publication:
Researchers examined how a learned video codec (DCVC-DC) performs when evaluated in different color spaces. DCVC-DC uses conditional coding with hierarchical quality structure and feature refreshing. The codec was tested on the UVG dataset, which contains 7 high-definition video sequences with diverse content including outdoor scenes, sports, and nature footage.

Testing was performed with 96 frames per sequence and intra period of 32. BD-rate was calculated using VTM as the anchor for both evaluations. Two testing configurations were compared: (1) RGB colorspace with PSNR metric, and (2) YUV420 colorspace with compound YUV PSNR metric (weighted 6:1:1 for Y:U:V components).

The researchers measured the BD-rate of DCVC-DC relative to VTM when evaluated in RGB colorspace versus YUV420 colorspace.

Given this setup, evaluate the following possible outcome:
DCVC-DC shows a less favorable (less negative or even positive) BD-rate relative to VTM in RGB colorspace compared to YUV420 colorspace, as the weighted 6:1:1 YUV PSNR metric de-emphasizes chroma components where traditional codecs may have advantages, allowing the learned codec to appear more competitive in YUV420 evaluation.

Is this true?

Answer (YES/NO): NO